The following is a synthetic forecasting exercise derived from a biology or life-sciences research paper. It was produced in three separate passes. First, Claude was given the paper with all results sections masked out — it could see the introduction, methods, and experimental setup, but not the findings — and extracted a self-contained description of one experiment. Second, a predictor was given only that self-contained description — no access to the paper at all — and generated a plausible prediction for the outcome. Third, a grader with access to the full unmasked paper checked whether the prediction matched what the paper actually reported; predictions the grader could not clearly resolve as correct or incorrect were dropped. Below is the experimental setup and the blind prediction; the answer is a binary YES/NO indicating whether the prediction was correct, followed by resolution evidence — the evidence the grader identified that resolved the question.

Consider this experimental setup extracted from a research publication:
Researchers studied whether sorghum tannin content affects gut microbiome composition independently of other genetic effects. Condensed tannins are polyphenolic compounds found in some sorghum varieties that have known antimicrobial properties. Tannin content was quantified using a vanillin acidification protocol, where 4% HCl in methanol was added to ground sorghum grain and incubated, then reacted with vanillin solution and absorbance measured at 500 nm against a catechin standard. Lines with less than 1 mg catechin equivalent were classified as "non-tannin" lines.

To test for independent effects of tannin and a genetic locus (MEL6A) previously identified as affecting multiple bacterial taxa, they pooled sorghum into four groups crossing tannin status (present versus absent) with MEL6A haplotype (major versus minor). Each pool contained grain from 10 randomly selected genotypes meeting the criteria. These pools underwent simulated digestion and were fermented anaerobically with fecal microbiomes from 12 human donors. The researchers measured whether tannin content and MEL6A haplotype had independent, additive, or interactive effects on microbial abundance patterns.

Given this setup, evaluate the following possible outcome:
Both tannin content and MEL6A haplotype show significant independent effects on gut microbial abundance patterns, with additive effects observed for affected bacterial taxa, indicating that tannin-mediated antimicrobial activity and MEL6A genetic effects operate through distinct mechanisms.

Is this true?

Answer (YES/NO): YES